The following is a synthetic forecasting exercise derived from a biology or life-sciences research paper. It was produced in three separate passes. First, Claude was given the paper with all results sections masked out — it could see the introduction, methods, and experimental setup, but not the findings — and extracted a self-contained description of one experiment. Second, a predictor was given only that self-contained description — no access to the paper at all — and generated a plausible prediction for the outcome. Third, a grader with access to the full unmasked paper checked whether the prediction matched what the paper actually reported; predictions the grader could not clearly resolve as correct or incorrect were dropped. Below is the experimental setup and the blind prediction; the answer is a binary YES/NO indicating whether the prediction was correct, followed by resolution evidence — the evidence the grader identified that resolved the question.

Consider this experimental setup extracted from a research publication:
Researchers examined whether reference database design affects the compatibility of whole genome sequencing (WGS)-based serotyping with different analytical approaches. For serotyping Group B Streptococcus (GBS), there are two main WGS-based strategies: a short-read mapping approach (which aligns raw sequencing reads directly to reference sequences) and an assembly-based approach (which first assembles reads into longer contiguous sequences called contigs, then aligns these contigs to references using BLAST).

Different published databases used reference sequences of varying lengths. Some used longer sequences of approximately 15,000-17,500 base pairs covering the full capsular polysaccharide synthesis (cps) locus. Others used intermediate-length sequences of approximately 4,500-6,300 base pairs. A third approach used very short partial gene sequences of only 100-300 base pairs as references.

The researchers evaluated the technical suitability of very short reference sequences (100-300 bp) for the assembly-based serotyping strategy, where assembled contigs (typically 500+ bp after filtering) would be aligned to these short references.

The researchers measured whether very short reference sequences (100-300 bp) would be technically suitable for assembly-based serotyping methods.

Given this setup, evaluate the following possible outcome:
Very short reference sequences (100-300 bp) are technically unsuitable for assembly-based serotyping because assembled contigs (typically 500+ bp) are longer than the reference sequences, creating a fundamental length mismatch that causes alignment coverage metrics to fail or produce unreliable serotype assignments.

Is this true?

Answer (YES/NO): YES